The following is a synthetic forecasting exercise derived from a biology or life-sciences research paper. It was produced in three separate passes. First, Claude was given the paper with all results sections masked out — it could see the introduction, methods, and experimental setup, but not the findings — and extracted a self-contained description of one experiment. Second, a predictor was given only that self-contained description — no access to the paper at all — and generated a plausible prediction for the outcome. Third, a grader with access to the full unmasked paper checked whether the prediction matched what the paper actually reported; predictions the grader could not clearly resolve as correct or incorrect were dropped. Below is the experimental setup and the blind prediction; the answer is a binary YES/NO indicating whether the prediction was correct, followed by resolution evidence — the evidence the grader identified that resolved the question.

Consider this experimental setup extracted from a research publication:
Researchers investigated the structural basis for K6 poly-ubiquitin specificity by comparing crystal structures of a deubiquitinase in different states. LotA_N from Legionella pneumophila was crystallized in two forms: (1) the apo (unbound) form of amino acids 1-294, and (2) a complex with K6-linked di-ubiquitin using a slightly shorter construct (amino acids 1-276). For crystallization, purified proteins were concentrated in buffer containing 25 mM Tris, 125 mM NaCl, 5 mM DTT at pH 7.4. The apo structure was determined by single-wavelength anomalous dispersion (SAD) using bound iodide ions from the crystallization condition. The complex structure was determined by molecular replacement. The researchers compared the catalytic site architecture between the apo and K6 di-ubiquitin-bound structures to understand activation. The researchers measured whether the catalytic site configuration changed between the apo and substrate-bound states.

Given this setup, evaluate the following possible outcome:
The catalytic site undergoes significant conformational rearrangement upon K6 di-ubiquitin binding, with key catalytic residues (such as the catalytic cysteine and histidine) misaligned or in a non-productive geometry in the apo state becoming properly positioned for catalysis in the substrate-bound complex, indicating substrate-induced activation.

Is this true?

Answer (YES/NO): YES